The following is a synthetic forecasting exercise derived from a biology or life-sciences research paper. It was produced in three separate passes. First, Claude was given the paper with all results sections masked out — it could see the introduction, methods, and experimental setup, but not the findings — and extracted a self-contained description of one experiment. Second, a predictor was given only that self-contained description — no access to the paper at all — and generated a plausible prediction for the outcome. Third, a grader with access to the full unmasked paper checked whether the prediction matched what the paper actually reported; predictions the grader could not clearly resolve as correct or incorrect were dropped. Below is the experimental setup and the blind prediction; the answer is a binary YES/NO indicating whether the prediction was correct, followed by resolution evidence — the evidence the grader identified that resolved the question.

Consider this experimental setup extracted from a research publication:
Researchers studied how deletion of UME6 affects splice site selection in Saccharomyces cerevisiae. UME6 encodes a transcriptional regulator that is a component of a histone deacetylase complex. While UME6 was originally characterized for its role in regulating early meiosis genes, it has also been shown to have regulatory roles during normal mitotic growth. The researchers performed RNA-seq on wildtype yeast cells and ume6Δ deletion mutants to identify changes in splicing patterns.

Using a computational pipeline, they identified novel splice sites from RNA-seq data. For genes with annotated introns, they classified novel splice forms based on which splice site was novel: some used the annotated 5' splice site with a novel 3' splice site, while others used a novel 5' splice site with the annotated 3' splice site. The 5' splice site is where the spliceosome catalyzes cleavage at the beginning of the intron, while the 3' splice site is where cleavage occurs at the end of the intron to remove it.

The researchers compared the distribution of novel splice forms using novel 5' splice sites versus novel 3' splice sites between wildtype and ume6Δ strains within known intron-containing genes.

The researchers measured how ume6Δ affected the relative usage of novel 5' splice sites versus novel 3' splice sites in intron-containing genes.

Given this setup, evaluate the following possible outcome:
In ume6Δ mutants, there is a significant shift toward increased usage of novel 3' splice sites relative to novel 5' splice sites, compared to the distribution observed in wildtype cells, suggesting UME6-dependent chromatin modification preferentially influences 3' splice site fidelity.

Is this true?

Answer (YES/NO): NO